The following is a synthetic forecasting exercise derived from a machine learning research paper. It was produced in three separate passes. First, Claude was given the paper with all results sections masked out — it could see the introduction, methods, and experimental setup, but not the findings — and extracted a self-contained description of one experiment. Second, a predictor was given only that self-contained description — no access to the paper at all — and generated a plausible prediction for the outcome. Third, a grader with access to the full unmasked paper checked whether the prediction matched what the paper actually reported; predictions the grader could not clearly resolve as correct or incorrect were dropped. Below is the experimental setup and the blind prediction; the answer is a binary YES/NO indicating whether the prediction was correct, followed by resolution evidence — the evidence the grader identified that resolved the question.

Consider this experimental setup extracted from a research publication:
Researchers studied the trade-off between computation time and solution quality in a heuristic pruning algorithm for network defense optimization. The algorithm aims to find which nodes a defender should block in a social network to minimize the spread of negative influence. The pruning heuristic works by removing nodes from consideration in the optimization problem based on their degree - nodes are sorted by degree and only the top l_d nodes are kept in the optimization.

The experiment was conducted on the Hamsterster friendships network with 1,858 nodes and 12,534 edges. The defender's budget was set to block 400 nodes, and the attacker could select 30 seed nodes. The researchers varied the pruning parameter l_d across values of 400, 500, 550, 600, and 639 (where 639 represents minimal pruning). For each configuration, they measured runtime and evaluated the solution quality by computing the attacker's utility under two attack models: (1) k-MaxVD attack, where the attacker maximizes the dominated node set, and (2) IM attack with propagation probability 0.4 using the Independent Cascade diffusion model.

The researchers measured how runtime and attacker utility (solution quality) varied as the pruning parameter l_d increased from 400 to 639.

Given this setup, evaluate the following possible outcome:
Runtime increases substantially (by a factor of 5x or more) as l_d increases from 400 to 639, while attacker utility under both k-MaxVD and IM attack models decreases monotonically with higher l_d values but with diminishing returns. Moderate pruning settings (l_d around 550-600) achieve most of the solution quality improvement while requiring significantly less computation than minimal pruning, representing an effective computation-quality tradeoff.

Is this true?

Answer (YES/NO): NO